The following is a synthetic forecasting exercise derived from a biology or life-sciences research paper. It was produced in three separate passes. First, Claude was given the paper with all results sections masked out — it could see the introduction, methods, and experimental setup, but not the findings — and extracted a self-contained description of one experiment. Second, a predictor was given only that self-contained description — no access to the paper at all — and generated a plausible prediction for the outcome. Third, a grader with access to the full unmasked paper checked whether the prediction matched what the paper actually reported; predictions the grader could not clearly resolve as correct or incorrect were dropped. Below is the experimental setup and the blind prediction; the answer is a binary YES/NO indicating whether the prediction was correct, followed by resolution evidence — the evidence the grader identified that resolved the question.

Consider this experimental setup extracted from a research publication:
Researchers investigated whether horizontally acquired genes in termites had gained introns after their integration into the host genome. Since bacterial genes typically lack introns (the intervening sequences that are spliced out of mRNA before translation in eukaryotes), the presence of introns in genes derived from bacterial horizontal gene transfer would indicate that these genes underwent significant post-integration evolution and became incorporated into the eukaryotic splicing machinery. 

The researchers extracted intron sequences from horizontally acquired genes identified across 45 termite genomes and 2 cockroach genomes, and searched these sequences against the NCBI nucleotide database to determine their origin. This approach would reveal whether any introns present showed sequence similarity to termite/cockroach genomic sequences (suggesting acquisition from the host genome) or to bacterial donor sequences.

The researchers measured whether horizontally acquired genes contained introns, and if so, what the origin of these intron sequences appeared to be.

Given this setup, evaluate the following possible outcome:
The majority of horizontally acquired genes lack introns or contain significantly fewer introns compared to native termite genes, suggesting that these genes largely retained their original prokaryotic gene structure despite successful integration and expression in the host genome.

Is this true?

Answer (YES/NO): NO